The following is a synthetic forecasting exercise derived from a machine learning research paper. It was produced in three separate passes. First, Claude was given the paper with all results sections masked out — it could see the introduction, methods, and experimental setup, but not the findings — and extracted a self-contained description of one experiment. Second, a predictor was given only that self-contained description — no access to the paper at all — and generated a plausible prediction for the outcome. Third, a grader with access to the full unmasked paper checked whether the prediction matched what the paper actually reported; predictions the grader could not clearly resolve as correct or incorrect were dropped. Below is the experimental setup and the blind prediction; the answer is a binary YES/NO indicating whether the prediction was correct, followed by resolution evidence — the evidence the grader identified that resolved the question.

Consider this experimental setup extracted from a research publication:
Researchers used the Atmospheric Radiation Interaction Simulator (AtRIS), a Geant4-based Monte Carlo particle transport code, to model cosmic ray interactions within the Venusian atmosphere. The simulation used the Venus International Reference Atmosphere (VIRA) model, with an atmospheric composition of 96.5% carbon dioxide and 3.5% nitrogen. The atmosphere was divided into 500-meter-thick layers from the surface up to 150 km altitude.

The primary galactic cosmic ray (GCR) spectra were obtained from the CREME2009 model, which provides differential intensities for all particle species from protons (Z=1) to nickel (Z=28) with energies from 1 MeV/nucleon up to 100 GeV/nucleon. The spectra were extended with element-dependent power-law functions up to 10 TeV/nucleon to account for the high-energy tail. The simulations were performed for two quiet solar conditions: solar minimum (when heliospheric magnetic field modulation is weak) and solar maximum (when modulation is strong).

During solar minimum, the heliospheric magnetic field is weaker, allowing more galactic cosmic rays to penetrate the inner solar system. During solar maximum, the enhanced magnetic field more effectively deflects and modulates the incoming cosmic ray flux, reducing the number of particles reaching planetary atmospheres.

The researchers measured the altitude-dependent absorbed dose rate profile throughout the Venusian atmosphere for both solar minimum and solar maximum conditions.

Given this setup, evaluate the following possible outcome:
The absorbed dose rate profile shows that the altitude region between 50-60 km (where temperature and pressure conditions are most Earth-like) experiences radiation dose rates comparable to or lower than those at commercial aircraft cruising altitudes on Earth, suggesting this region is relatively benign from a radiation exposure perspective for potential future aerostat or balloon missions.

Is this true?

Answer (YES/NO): YES